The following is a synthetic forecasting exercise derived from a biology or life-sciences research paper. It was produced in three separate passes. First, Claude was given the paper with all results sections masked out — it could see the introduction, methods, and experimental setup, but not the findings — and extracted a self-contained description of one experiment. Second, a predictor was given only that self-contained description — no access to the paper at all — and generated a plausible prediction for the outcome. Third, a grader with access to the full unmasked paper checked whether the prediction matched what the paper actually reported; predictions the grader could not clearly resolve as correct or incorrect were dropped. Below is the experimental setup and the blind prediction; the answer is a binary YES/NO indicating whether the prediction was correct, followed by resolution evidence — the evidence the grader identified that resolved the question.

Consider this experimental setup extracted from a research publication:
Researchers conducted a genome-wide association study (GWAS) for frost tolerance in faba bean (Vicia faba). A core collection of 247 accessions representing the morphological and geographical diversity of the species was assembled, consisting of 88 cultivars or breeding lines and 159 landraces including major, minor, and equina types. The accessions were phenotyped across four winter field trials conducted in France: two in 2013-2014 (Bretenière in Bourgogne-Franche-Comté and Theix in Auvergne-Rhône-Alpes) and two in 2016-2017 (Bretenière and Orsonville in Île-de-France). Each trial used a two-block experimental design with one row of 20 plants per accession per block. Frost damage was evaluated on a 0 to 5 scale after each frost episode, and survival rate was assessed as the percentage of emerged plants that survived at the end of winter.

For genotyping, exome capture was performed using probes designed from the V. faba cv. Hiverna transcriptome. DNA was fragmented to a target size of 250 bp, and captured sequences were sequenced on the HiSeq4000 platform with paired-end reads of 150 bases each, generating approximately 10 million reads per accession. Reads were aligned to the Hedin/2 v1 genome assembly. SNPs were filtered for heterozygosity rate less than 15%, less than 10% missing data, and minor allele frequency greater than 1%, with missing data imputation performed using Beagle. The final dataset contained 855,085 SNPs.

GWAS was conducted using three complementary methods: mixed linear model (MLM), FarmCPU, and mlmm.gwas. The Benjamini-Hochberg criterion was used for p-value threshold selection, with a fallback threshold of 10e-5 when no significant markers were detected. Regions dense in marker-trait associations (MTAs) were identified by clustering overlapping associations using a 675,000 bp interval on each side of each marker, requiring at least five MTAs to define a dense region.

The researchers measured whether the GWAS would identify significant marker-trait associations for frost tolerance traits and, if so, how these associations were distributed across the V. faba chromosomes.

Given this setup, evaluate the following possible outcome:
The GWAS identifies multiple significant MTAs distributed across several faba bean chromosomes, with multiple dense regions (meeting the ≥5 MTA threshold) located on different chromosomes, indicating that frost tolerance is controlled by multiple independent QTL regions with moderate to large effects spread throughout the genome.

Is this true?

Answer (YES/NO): YES